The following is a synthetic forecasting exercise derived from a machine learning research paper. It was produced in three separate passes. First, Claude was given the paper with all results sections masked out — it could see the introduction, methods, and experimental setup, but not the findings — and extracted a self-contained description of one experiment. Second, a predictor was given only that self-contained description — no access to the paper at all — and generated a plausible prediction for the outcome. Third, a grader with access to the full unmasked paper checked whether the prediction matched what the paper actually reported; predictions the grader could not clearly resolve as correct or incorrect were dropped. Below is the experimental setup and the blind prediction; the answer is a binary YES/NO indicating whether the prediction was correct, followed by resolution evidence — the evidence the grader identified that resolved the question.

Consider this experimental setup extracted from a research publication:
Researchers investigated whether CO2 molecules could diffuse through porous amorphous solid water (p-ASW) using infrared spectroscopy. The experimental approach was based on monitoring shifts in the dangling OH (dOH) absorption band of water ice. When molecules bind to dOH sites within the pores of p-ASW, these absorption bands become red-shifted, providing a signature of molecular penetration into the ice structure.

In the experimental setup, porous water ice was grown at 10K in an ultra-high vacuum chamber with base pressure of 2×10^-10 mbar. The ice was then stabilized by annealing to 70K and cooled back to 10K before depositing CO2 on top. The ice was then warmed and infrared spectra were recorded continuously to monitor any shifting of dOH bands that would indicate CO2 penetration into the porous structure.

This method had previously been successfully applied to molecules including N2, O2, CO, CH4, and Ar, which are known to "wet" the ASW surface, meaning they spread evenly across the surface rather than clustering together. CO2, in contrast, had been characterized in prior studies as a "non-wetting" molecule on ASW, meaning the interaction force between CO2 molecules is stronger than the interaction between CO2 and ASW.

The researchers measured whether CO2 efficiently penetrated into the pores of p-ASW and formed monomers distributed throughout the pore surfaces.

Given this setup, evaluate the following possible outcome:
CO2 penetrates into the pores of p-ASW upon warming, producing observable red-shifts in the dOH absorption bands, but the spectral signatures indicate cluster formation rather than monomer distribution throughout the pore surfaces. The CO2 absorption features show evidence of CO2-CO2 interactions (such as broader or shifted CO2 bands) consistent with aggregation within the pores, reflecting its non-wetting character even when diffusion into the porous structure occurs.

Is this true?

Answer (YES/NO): NO